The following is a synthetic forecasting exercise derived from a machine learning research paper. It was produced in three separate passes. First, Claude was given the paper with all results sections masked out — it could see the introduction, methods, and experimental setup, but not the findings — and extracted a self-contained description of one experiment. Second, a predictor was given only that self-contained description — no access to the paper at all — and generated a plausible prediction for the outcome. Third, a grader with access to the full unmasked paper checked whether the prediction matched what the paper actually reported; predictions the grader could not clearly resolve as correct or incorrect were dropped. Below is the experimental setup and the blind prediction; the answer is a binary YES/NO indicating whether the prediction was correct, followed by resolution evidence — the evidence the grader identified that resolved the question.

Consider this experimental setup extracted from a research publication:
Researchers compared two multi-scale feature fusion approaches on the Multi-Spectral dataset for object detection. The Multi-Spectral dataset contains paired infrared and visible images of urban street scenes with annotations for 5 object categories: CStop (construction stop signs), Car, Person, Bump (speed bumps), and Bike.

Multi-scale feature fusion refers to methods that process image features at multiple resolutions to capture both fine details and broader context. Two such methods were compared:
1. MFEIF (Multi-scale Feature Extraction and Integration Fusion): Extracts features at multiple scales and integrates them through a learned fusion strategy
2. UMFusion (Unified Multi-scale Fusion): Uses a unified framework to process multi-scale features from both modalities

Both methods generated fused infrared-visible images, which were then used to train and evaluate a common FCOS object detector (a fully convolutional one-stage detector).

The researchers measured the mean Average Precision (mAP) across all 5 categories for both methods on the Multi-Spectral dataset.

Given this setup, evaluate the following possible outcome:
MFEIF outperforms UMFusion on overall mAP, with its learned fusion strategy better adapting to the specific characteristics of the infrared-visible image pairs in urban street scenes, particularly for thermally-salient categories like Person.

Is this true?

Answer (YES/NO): YES